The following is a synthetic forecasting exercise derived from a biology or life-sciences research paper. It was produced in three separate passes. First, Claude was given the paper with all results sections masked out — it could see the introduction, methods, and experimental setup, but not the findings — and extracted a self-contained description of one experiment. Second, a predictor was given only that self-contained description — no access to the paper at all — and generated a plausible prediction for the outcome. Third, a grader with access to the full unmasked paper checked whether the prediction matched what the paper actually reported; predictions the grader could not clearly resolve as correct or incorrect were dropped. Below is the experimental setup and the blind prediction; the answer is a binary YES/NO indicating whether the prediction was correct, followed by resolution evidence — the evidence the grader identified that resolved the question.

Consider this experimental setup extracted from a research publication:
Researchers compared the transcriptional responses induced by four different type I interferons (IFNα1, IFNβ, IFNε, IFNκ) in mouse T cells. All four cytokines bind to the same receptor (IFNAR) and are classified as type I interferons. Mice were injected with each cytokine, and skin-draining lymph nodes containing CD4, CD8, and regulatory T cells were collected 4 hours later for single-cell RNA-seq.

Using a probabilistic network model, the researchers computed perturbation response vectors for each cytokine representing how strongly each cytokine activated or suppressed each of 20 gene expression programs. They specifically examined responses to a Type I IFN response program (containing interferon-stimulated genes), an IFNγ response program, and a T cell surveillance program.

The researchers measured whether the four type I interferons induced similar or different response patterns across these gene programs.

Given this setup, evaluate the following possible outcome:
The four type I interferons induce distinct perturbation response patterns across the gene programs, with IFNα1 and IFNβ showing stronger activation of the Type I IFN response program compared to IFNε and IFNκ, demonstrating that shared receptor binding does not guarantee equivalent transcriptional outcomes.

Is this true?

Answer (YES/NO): NO